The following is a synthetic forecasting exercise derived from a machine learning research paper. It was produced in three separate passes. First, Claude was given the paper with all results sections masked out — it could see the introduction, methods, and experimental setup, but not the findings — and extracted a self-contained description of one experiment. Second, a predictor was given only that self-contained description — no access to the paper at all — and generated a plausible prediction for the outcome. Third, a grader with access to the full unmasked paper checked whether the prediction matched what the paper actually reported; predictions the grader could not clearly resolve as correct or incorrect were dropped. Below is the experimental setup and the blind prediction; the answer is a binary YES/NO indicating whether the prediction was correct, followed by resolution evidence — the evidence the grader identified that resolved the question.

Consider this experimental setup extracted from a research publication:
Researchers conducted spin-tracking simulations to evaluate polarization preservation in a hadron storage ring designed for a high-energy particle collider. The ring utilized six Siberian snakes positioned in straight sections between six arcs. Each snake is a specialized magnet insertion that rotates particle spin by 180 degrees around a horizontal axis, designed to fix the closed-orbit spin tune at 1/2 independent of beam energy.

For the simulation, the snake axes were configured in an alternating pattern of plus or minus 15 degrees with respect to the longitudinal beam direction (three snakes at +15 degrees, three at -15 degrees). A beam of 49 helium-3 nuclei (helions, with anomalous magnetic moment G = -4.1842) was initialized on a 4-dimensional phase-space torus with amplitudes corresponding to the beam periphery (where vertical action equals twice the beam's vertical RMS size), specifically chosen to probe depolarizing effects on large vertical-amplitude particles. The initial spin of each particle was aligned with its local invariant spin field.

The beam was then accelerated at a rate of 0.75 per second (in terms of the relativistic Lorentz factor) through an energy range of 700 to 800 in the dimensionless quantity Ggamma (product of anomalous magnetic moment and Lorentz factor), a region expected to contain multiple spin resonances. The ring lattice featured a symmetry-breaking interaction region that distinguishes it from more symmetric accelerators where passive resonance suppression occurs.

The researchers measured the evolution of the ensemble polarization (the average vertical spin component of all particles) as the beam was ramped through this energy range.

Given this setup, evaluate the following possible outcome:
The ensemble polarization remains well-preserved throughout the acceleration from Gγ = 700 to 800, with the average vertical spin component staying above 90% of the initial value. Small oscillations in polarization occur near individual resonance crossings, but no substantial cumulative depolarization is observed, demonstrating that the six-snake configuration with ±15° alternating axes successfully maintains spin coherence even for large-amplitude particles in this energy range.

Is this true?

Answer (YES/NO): NO